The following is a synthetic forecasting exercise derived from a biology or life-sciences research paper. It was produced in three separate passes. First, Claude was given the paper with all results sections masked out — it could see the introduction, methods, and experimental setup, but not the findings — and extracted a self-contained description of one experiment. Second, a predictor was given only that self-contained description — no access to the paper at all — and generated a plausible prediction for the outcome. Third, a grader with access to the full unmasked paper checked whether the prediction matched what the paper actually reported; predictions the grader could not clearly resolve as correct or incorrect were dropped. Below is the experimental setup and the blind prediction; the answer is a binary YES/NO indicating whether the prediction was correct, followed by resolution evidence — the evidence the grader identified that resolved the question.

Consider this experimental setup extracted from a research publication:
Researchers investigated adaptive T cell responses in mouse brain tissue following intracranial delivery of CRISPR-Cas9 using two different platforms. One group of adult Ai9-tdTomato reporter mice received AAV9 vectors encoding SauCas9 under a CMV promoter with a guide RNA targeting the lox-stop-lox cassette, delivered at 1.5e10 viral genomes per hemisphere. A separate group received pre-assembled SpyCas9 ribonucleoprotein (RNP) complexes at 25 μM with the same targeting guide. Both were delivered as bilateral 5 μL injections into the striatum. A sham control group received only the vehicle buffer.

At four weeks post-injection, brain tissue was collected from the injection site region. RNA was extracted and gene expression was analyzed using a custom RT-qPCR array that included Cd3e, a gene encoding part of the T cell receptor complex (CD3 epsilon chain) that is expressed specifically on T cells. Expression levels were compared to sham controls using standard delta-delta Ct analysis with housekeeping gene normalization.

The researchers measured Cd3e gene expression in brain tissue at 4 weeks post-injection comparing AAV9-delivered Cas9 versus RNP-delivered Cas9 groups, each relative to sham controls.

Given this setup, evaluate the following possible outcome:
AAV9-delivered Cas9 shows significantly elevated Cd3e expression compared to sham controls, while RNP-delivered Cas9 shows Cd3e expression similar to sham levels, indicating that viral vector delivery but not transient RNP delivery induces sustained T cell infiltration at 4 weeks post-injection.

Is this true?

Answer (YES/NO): NO